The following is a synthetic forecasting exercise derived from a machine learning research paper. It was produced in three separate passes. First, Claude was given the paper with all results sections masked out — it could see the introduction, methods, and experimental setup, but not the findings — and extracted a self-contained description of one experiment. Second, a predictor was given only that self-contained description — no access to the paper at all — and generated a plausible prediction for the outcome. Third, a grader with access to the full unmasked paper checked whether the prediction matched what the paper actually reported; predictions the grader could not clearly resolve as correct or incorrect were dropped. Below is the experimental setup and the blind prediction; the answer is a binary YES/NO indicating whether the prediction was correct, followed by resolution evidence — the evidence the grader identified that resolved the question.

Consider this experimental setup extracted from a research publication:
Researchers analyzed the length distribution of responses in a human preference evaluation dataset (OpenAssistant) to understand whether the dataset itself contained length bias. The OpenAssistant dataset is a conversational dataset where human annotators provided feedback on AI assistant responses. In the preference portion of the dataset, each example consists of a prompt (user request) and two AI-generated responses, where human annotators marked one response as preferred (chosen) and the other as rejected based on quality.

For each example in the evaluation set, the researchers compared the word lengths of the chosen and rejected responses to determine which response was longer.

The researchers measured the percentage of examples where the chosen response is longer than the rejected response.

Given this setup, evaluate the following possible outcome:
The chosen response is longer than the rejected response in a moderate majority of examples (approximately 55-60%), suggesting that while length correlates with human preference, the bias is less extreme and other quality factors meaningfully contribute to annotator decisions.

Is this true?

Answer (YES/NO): YES